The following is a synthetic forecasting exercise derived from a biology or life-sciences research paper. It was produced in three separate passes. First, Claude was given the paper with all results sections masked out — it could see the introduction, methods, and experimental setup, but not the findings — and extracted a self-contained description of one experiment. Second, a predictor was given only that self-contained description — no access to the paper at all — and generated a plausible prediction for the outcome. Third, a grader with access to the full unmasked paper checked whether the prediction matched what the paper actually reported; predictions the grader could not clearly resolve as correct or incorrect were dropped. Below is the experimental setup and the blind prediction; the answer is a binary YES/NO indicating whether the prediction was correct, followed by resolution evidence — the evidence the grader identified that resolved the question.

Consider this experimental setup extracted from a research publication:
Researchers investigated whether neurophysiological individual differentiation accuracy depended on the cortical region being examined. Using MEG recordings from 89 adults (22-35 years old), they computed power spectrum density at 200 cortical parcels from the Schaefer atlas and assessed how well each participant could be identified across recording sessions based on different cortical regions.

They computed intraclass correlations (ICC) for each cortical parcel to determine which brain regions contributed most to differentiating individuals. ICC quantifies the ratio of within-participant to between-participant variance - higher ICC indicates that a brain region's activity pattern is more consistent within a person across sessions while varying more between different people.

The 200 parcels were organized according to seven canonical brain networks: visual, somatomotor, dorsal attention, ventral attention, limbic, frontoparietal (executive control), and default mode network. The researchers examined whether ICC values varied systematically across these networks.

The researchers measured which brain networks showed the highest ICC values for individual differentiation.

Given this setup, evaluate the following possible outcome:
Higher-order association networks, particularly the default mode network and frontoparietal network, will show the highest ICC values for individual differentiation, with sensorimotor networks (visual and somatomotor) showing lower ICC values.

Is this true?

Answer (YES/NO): NO